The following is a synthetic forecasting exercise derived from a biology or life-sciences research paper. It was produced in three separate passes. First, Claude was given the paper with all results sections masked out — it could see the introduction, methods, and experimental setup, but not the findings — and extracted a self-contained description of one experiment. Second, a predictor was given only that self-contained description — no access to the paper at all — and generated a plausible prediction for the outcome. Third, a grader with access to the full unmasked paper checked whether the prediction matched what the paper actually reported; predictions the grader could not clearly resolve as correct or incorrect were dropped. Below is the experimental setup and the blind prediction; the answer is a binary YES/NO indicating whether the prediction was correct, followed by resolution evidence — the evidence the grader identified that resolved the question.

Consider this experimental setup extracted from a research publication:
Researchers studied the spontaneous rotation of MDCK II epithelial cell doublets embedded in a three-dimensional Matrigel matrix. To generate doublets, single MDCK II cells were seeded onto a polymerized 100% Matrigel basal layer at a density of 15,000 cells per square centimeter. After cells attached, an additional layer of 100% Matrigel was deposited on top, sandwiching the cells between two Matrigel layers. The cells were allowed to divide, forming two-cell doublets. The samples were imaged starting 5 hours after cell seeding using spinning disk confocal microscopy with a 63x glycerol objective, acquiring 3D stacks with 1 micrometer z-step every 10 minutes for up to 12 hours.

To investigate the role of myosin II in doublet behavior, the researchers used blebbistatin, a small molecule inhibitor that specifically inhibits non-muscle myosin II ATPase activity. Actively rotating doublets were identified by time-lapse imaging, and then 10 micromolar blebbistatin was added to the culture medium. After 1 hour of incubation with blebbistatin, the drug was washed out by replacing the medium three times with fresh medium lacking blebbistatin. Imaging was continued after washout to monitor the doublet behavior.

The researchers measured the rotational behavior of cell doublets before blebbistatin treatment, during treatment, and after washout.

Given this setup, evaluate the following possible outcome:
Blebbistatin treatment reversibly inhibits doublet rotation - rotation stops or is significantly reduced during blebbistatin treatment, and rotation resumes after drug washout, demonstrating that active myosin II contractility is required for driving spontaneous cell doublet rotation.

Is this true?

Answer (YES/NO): YES